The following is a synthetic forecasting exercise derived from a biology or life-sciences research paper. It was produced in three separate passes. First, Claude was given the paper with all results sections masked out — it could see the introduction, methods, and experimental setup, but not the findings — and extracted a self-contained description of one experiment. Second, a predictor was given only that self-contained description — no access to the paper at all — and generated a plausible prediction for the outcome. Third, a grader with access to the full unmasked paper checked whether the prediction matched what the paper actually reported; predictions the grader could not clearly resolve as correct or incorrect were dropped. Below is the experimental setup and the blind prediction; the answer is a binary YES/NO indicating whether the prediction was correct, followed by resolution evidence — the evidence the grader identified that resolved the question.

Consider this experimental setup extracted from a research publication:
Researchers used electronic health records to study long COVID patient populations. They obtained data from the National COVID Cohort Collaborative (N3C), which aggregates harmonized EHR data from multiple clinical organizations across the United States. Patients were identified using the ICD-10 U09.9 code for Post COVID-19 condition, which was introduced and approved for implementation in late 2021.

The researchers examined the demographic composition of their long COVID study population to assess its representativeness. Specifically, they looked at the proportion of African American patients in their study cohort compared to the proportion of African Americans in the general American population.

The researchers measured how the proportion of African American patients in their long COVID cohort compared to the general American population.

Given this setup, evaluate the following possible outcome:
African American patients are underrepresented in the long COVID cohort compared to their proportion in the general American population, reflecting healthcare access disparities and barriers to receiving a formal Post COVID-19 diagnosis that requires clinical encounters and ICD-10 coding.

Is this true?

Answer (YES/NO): YES